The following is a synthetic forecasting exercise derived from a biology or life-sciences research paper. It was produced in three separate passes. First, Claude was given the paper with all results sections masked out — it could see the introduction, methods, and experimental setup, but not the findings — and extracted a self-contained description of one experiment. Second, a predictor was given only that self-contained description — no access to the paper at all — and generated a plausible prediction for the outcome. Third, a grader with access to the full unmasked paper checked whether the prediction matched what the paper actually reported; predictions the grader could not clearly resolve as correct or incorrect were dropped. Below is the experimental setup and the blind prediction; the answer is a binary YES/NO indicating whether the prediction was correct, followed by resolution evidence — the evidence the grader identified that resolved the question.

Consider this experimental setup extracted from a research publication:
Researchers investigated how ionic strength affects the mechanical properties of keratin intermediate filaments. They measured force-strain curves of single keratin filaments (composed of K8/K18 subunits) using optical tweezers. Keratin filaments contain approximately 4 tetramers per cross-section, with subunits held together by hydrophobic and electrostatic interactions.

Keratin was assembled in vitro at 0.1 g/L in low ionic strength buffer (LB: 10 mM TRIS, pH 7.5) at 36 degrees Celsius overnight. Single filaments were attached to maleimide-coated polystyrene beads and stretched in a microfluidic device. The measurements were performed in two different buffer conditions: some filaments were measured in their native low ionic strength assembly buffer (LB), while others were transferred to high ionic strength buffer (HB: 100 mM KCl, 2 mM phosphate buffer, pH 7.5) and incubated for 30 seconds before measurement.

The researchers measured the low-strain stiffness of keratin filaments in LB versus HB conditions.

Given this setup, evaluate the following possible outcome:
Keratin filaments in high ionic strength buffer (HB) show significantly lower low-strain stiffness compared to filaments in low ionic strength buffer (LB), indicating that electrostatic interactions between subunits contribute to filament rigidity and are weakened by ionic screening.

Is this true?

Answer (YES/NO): NO